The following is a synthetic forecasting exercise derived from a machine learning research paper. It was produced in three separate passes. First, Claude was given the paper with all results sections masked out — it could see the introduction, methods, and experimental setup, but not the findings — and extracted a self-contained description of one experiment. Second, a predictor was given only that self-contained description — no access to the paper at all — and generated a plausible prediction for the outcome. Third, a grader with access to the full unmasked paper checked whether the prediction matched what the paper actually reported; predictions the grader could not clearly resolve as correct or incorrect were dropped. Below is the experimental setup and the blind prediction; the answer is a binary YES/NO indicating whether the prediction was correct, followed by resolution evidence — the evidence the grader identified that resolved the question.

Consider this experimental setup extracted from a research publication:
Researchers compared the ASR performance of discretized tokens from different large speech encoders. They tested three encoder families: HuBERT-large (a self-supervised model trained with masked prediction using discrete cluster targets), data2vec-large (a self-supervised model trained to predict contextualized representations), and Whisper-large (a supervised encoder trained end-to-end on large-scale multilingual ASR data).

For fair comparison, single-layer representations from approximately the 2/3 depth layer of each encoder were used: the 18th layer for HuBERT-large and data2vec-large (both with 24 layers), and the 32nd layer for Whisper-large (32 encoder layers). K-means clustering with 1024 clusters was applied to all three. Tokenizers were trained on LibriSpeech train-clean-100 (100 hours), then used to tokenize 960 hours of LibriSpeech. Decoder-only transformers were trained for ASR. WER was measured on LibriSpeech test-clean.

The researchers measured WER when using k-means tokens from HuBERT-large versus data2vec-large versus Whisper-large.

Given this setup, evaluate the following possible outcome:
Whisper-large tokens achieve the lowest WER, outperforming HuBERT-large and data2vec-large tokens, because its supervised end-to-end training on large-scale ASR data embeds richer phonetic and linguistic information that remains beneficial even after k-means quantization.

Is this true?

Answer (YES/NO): NO